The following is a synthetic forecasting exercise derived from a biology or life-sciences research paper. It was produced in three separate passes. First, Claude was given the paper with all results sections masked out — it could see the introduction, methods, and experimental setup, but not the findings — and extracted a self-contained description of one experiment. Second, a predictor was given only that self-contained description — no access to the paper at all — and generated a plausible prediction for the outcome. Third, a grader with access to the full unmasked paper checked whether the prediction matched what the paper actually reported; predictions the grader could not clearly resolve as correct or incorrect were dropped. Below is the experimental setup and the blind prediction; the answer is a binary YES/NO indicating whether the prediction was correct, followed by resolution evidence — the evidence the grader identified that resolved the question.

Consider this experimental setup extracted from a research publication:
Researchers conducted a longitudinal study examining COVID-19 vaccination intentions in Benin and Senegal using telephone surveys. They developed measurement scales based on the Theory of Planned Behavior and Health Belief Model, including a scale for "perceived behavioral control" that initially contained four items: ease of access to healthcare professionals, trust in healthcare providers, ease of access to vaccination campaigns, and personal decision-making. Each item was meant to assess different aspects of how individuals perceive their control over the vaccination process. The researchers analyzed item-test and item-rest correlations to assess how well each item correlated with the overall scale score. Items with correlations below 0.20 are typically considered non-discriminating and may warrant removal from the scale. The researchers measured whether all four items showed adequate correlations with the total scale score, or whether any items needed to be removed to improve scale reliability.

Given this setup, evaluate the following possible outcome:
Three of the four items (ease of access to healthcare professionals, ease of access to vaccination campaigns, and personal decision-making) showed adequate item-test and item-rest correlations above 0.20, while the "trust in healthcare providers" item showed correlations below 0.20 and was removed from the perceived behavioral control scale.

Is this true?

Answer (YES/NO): NO